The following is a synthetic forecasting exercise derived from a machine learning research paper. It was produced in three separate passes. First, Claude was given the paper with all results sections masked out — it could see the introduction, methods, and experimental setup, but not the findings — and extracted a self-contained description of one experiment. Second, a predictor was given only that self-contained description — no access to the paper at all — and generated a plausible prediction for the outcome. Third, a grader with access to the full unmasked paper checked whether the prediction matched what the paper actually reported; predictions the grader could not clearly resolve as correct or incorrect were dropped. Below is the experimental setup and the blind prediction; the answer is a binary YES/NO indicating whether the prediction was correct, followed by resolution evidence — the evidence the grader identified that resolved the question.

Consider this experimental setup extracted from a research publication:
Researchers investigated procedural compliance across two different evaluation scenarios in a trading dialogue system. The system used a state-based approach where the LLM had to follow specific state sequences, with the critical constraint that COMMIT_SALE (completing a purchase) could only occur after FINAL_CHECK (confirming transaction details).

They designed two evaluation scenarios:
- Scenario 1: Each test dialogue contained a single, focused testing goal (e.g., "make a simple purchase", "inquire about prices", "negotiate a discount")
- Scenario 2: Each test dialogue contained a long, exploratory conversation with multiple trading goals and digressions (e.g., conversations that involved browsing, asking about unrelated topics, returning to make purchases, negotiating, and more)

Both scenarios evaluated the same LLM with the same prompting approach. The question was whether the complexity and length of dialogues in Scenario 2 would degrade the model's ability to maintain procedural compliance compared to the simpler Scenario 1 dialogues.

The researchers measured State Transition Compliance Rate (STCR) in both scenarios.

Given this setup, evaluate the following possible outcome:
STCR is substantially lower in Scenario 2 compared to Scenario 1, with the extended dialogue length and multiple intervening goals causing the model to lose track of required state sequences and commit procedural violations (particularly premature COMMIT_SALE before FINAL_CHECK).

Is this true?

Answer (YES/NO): NO